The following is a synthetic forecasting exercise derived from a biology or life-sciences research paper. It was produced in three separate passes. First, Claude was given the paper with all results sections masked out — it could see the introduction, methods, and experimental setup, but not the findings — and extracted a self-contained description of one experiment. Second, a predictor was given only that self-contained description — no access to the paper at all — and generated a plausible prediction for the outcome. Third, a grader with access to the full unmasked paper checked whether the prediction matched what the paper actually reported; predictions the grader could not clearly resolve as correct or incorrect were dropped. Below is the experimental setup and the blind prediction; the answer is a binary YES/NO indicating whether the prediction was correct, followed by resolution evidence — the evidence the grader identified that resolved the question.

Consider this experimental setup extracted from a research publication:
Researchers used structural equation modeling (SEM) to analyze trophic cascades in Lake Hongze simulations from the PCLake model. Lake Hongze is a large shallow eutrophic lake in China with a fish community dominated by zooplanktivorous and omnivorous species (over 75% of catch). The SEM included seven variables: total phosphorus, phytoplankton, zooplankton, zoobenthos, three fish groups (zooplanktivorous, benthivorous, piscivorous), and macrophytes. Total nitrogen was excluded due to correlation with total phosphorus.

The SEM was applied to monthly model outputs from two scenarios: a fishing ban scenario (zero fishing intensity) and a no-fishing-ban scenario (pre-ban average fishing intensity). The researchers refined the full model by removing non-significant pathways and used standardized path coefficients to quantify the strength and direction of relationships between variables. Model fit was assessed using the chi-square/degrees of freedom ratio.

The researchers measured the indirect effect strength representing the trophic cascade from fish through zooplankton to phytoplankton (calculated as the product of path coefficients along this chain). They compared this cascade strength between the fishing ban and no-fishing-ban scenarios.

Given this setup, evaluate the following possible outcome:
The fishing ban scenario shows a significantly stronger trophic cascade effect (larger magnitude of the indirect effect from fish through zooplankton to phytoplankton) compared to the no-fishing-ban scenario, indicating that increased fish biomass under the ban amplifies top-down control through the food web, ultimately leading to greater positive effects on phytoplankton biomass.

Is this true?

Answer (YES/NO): YES